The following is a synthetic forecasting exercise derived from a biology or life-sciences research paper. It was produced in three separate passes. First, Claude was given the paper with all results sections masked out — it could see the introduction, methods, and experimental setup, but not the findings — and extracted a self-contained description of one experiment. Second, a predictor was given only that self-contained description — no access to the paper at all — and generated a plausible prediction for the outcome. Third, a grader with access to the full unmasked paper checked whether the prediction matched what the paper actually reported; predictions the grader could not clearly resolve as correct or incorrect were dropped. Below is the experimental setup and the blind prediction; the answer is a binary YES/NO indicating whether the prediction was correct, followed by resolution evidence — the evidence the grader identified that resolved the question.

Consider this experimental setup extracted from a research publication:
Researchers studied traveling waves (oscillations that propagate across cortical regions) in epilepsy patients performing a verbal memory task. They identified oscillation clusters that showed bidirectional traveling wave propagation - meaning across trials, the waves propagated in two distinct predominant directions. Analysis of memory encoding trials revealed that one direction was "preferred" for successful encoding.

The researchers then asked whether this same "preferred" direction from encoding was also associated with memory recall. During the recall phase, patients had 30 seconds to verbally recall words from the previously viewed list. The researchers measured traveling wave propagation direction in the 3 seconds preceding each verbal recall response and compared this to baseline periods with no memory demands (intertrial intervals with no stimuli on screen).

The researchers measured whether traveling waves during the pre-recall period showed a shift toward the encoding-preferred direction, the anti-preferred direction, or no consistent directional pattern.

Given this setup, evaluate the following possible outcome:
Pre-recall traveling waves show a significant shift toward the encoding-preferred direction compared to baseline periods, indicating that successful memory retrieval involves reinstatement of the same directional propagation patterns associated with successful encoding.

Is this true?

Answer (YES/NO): NO